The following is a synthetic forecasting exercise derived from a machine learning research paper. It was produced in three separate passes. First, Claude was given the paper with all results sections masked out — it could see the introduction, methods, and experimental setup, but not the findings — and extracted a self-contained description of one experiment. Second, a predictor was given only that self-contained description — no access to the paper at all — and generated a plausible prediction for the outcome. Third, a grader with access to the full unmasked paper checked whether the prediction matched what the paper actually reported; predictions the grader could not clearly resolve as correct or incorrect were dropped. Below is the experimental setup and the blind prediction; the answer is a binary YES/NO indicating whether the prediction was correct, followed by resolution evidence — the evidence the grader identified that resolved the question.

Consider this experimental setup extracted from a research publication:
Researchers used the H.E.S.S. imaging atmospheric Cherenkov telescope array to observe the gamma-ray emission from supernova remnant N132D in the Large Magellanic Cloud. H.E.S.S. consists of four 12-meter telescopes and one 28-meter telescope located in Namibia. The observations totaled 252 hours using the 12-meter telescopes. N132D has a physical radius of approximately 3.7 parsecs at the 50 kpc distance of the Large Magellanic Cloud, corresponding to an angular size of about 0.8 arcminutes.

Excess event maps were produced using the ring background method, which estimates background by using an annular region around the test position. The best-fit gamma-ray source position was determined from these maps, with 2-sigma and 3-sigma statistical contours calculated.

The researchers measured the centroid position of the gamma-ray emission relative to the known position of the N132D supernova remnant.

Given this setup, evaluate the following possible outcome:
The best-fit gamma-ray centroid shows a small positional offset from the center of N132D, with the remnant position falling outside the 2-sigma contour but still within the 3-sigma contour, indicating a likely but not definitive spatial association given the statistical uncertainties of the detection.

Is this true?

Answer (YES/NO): NO